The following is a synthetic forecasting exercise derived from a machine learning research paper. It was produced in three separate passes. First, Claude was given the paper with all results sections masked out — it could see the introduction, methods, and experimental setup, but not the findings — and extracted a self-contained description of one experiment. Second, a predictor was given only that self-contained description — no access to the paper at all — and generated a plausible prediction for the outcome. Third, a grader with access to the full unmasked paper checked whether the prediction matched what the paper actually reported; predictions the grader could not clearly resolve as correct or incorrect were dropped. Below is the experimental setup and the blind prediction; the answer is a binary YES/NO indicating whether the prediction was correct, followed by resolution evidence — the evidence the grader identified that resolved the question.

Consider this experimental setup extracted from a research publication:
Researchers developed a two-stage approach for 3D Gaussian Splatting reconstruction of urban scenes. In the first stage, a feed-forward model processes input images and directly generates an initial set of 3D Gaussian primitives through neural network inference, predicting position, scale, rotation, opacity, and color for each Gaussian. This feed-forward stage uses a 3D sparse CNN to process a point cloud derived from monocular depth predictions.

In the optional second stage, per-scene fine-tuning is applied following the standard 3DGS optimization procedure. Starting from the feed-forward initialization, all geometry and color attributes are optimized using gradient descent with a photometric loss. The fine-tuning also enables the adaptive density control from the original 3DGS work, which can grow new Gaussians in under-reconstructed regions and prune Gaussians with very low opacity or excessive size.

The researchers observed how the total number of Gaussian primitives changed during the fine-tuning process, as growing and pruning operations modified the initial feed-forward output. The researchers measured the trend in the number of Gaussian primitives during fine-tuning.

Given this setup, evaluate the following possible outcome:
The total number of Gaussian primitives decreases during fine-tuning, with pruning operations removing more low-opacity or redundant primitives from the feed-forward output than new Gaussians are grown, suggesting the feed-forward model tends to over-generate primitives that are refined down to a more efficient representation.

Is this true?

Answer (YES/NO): YES